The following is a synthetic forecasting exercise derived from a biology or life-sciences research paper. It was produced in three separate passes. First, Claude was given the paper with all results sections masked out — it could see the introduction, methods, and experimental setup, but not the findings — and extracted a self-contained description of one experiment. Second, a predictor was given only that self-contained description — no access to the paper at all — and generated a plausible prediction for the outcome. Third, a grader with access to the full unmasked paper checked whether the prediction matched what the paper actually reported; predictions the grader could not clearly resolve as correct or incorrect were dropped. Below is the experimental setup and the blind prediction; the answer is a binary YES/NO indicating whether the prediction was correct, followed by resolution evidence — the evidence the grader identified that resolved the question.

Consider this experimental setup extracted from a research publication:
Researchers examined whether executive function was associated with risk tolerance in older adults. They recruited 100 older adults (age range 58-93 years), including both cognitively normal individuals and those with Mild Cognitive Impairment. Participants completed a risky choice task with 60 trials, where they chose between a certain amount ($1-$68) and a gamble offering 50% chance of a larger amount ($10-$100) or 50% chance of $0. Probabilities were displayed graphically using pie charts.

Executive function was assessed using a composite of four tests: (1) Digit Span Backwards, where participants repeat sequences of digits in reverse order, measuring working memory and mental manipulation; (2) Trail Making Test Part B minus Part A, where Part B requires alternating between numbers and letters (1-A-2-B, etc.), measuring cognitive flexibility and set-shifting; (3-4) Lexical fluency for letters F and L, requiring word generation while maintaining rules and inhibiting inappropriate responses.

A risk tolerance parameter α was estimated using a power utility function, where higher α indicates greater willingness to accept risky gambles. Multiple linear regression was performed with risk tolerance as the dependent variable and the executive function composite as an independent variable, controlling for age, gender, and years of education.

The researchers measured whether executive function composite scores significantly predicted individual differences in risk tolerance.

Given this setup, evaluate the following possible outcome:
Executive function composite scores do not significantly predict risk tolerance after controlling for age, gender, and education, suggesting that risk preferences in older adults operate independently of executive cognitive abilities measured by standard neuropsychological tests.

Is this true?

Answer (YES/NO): YES